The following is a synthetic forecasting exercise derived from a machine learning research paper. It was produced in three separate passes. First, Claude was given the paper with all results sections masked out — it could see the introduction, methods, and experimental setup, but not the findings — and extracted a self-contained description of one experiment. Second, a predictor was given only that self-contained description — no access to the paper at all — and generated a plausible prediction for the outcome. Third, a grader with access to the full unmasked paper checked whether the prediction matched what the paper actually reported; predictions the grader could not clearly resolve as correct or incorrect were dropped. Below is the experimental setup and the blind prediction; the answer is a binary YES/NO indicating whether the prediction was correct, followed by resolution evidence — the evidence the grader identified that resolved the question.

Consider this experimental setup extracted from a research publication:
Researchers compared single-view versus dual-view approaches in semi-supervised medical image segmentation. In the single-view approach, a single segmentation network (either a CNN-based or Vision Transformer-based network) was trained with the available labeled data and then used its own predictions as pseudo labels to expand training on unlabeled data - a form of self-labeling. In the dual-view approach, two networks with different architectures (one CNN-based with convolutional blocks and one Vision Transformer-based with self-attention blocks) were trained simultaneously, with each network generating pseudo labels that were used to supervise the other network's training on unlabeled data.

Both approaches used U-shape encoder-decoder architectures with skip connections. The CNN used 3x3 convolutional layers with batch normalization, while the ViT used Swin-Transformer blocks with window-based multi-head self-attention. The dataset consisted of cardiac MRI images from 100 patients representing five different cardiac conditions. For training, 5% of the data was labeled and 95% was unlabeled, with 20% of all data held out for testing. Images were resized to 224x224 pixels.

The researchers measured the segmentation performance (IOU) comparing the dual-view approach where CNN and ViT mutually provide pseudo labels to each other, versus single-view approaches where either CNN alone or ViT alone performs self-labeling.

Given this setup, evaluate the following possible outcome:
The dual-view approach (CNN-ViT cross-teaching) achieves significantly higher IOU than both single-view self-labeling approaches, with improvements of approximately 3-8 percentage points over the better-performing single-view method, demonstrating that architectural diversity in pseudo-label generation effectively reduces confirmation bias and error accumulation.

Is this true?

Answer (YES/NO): NO